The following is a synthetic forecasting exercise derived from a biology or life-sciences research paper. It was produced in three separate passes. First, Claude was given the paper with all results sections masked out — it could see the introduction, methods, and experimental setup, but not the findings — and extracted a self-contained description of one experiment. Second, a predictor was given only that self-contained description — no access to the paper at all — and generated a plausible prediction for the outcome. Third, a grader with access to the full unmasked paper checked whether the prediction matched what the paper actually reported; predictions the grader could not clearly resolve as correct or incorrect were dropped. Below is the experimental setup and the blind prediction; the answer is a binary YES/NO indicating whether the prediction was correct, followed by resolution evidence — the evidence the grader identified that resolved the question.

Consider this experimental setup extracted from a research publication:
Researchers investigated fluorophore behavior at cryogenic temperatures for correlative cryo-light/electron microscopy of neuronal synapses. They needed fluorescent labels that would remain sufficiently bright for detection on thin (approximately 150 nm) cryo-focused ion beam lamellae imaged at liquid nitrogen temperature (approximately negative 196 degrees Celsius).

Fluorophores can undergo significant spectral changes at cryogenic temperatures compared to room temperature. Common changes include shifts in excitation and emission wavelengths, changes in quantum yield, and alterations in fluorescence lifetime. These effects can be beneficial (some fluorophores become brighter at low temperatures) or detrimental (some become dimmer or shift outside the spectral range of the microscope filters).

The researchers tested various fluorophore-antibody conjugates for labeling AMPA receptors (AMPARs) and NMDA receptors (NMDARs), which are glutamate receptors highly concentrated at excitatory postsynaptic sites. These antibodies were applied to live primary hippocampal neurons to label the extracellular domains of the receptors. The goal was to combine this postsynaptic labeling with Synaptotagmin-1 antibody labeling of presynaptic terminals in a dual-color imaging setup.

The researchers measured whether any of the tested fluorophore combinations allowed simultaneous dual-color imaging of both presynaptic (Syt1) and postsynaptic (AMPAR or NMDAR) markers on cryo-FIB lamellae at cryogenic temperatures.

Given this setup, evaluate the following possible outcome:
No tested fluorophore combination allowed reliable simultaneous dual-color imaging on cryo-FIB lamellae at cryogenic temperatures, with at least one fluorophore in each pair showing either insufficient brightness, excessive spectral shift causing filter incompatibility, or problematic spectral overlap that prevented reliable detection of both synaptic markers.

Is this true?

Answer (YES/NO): YES